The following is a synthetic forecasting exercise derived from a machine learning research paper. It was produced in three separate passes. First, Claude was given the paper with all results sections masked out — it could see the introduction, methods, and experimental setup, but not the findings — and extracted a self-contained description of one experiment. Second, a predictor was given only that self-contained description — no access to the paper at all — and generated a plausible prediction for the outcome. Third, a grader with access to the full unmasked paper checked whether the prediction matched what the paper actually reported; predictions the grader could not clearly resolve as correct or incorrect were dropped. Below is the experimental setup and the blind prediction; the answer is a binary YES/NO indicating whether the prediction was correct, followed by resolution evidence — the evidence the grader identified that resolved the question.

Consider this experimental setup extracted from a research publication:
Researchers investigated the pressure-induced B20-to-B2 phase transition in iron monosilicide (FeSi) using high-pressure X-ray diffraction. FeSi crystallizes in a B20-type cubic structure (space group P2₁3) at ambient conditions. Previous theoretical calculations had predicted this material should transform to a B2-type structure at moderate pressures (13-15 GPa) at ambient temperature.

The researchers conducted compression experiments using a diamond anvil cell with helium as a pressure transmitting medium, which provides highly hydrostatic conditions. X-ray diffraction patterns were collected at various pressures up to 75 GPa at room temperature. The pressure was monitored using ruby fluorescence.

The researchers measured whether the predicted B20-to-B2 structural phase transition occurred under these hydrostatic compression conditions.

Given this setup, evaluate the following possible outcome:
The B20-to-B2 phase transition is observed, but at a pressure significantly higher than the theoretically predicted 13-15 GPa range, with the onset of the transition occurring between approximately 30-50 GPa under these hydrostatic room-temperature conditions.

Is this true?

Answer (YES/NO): NO